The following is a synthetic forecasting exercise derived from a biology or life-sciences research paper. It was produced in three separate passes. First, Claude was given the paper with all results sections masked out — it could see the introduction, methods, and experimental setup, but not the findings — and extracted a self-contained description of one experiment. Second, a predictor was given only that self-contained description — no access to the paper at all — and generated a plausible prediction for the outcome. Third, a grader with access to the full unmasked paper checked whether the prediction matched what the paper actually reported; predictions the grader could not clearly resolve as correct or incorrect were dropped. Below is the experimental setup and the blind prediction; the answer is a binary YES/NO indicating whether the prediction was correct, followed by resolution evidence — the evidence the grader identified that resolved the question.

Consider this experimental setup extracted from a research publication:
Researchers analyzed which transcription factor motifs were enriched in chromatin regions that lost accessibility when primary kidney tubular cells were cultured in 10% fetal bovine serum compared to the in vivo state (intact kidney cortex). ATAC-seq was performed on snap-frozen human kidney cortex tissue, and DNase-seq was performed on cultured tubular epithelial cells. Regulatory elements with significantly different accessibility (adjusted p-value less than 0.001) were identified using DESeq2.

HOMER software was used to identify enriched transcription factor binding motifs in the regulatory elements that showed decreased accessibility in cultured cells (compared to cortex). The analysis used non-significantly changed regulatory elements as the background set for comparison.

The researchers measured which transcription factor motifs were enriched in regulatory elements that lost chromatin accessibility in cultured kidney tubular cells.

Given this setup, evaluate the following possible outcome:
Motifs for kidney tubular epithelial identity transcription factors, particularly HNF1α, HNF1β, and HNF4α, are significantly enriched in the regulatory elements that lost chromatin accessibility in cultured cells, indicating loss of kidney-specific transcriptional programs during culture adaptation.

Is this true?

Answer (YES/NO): NO